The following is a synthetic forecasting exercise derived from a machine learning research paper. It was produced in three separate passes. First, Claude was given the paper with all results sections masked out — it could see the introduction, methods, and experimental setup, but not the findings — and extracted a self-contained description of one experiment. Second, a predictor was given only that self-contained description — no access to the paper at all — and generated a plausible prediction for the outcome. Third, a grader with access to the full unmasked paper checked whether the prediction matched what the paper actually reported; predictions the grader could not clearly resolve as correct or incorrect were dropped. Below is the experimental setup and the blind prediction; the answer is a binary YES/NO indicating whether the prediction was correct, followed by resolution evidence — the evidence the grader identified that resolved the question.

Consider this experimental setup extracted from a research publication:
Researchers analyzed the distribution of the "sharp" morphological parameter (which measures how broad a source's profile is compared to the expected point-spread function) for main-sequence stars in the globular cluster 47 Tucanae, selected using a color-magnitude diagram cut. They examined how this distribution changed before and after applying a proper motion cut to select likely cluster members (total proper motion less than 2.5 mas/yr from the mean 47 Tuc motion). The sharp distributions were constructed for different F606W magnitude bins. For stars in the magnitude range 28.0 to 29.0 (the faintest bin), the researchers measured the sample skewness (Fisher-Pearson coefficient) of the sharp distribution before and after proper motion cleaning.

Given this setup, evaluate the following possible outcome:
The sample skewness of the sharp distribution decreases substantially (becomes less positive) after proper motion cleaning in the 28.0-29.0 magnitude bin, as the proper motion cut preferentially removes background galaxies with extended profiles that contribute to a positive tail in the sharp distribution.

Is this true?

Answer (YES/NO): NO